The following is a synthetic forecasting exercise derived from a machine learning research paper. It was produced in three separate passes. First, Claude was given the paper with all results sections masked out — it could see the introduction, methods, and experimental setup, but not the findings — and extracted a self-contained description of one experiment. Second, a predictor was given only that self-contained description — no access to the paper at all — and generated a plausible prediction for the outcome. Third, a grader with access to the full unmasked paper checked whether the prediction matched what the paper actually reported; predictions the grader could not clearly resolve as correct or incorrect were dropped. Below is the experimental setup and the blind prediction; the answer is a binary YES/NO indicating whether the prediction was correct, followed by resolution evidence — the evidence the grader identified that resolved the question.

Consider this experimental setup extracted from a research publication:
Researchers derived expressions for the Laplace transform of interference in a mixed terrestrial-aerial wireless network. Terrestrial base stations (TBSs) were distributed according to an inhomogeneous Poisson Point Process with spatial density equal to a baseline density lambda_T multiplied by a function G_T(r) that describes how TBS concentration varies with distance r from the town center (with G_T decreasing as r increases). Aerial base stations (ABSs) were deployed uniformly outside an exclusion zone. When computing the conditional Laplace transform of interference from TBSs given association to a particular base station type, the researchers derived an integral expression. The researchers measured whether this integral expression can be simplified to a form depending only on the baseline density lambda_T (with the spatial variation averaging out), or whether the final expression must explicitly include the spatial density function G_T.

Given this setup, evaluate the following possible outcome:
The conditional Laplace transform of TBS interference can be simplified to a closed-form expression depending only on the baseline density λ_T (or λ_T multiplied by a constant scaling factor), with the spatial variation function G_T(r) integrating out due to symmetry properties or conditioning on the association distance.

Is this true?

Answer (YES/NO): NO